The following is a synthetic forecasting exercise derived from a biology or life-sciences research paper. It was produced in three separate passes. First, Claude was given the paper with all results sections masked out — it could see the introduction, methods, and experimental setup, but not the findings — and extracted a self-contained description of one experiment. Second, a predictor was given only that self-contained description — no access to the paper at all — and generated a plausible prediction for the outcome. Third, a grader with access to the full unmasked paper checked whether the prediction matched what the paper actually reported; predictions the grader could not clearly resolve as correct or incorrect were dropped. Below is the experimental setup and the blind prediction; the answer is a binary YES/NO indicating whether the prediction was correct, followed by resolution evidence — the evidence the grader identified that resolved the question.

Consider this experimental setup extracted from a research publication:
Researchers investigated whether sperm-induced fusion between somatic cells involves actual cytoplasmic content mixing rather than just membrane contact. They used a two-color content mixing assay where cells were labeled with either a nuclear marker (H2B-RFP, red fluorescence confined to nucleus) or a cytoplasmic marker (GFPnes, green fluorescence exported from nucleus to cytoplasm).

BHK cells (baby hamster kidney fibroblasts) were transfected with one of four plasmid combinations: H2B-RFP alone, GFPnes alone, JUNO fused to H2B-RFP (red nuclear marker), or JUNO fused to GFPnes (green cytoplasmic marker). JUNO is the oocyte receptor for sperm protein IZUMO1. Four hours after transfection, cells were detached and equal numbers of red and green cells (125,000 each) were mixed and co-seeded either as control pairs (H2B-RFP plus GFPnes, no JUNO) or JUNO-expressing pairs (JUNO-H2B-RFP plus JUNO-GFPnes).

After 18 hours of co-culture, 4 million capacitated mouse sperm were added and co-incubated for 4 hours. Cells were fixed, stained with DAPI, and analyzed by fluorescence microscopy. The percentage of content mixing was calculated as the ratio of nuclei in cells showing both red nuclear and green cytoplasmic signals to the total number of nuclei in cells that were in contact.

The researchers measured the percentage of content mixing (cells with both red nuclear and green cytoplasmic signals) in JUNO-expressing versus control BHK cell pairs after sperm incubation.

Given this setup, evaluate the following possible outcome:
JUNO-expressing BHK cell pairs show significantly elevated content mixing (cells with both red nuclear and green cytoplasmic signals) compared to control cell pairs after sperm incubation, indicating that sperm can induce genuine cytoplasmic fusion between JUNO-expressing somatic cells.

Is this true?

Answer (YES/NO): YES